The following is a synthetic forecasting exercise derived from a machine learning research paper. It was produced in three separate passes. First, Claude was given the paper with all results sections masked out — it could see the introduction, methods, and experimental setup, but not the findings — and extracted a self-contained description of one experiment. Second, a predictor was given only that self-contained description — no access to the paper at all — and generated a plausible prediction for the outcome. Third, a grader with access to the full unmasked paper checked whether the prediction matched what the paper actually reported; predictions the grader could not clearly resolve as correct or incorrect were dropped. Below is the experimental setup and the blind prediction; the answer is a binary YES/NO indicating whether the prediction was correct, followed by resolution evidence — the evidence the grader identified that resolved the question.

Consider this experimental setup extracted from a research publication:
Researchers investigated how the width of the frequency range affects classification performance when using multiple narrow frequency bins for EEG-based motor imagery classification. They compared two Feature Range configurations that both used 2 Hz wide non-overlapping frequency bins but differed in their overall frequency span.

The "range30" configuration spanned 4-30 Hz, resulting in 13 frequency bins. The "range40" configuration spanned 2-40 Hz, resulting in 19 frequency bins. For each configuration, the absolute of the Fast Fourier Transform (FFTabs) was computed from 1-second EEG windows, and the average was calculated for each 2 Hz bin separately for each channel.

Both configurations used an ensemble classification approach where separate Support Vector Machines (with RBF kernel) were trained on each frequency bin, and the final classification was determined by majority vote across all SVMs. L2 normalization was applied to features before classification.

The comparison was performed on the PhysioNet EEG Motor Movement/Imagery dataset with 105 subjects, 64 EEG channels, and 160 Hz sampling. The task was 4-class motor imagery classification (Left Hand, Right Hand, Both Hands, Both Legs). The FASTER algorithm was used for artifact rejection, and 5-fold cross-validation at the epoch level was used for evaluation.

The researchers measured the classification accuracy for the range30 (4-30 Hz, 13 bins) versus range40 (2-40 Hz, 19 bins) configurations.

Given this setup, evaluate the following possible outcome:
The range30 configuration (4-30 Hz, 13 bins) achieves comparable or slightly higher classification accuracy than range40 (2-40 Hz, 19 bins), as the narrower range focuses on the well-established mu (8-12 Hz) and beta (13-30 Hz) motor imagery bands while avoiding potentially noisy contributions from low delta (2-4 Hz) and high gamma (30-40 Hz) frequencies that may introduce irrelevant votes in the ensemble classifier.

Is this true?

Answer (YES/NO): NO